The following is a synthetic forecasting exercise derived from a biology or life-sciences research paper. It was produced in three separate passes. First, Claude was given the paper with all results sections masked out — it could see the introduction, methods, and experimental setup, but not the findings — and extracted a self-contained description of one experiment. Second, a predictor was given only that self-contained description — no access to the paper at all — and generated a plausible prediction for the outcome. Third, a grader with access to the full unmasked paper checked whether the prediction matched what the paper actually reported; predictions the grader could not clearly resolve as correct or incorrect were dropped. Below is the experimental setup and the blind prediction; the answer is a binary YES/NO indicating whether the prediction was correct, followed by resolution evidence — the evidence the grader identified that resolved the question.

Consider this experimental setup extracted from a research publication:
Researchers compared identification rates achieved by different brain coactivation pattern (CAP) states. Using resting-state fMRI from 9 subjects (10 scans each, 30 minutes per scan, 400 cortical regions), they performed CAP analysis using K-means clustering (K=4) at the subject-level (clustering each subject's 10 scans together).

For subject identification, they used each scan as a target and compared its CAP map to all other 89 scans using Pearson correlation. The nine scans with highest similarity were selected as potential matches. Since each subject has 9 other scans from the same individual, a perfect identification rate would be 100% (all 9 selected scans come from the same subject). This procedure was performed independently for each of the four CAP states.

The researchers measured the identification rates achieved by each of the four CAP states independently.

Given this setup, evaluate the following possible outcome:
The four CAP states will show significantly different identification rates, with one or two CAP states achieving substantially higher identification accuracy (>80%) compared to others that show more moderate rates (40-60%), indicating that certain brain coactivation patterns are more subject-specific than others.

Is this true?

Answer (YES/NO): NO